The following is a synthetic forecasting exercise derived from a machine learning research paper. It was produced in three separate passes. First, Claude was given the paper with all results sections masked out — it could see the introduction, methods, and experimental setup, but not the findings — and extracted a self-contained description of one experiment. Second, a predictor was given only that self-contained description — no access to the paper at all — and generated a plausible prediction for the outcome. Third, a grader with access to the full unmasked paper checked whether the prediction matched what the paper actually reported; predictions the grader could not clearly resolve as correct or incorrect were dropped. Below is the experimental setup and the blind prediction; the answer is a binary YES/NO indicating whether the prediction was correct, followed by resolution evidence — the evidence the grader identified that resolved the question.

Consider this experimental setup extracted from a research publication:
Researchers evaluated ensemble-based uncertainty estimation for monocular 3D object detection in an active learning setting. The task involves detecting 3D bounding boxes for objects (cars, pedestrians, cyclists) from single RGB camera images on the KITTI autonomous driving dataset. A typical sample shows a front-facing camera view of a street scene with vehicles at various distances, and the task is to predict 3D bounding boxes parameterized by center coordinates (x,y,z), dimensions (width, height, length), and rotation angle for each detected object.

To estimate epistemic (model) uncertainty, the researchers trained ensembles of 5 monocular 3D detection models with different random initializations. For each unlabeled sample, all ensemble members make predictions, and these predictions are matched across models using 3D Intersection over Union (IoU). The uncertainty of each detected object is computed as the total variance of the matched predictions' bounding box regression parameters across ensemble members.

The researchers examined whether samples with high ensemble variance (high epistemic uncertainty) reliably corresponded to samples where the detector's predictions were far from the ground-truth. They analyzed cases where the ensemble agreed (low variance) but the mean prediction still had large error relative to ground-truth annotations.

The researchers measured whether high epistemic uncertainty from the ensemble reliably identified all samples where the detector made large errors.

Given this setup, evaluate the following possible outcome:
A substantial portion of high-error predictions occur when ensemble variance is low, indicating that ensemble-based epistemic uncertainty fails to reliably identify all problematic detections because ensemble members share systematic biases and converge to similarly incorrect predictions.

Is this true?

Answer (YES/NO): YES